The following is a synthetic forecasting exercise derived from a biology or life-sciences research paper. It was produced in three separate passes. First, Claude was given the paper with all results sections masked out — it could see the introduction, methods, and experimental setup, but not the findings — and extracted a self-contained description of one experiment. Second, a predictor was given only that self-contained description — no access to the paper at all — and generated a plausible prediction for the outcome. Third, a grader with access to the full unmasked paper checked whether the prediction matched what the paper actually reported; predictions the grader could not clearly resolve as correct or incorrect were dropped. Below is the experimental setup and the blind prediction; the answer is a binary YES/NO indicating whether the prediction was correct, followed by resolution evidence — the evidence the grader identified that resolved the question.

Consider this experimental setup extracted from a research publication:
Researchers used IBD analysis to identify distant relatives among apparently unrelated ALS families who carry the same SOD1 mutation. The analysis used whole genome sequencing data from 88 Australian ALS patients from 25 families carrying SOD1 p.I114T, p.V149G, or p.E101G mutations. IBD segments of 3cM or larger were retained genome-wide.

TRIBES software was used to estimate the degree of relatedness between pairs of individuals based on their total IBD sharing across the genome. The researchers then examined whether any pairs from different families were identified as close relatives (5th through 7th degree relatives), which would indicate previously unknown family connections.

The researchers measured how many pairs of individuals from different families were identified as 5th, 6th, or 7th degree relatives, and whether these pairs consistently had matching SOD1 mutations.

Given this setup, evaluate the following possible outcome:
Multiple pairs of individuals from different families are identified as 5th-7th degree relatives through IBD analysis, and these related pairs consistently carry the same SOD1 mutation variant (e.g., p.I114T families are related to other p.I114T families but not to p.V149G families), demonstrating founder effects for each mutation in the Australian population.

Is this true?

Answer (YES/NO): YES